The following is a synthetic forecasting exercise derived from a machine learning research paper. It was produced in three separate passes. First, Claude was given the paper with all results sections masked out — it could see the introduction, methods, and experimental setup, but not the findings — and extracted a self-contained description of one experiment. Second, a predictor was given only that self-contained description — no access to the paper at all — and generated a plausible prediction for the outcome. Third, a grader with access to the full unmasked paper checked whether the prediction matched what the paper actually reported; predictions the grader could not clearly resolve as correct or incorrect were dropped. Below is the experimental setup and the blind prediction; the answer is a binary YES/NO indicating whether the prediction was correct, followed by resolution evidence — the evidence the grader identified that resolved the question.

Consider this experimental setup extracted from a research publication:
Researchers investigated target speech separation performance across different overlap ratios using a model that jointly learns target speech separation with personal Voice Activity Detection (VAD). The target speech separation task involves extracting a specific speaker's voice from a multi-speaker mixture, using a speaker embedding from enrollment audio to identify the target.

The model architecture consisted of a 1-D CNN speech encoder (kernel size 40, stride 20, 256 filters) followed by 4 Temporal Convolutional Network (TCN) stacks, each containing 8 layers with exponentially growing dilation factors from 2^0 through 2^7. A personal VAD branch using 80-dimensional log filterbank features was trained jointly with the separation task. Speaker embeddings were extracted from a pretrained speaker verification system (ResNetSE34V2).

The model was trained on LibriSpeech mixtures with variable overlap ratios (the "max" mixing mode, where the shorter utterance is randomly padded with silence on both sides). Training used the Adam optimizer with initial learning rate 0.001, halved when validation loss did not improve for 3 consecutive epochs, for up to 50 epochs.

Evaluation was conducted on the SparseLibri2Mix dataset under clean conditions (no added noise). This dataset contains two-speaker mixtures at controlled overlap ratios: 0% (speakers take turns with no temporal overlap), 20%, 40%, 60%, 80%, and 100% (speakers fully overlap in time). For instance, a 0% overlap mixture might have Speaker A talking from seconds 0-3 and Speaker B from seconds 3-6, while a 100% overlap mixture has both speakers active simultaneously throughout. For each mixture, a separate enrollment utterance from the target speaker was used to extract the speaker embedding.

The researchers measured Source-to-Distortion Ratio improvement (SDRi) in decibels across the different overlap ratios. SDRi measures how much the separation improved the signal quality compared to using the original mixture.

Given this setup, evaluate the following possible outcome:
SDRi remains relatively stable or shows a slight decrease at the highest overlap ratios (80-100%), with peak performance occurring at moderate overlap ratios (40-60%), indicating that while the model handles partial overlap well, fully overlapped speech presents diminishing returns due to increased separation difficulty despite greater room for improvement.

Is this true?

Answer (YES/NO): NO